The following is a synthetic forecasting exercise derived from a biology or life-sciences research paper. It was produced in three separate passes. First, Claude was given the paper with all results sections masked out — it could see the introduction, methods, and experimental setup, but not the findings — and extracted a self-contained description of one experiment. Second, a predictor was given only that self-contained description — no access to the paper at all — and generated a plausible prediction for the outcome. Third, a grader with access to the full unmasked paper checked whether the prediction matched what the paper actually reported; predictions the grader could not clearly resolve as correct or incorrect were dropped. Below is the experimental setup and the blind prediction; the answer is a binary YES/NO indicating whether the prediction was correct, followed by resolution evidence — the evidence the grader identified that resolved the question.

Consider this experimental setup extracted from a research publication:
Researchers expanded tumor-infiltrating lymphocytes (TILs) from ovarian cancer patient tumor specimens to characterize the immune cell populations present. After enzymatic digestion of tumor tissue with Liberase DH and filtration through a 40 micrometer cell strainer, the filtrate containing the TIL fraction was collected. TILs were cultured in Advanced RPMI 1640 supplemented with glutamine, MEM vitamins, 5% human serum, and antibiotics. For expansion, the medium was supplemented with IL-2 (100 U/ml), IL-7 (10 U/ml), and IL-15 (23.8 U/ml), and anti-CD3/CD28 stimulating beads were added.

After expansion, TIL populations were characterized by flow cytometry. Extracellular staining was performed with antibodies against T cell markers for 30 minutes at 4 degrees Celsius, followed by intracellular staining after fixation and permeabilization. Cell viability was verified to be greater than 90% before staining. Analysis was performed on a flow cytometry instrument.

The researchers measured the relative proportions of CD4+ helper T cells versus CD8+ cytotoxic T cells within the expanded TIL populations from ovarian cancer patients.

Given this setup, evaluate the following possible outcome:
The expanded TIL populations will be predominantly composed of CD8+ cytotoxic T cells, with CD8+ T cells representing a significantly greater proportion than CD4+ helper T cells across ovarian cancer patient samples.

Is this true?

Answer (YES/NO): NO